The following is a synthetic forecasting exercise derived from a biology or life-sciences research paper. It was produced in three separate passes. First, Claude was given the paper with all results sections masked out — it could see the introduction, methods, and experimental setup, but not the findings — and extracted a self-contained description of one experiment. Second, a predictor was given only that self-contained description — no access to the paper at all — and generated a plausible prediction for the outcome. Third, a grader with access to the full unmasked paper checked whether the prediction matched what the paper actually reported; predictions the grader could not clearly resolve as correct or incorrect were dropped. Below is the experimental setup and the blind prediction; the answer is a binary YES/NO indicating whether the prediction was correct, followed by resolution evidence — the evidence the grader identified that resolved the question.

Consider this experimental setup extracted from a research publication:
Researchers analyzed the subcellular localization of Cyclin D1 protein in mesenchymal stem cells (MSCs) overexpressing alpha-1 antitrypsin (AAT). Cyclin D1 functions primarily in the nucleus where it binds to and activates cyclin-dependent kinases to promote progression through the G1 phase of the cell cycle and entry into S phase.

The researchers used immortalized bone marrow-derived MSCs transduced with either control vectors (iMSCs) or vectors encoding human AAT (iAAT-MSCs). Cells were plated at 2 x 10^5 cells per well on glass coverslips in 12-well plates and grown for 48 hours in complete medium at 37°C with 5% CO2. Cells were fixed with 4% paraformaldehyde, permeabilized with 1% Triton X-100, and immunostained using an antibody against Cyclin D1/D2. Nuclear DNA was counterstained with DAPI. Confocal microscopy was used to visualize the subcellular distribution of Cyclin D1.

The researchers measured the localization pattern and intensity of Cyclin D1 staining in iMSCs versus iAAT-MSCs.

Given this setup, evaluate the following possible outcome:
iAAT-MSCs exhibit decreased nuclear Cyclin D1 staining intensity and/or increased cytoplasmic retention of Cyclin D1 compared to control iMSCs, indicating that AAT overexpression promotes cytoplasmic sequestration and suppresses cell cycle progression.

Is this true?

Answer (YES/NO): NO